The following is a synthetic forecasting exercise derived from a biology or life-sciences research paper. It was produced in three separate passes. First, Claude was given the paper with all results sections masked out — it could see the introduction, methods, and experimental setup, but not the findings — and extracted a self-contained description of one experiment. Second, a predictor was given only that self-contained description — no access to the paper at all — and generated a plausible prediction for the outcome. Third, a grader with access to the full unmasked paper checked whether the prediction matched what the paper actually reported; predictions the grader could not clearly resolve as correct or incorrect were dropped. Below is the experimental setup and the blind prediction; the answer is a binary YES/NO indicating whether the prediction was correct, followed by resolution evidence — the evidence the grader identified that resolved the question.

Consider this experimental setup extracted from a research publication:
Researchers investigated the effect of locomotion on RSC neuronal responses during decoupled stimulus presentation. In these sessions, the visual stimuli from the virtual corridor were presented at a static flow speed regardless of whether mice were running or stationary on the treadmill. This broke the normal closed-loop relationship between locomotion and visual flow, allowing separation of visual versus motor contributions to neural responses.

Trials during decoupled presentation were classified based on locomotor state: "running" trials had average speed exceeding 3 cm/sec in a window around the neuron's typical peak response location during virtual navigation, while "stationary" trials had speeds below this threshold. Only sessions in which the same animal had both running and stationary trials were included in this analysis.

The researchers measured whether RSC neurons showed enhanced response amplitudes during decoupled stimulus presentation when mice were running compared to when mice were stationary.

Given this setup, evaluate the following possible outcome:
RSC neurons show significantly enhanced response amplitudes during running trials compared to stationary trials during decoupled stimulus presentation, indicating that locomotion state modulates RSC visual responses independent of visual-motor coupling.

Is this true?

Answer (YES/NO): YES